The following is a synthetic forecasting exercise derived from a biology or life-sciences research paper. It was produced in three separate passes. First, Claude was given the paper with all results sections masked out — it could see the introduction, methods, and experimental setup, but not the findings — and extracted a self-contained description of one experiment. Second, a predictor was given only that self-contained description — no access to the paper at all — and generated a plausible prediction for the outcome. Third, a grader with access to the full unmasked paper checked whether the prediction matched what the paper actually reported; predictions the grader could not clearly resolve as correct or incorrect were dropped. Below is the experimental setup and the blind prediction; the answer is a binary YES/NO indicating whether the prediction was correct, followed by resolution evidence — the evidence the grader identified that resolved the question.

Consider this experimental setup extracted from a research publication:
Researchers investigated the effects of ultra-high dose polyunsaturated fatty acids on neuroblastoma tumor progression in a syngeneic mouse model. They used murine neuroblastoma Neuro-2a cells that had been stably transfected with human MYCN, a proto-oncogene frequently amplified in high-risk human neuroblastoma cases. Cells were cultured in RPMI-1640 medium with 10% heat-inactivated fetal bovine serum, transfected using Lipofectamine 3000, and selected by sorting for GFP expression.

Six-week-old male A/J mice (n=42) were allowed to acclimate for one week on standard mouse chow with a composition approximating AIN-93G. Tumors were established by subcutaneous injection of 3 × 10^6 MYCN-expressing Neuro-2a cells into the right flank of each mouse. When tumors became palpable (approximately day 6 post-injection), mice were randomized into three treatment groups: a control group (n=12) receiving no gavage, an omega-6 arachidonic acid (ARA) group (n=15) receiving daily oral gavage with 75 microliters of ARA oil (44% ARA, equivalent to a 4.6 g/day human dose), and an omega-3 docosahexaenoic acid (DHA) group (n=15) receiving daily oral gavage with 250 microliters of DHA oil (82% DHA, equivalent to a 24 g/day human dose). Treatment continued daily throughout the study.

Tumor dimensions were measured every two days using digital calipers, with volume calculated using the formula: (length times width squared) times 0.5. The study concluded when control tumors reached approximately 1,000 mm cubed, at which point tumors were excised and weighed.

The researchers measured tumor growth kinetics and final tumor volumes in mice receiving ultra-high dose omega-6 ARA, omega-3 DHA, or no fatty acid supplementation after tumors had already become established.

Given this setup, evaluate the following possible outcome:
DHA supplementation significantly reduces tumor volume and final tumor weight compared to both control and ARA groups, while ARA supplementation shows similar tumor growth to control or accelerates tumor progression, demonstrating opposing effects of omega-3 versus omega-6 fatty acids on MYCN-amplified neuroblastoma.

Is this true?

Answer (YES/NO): YES